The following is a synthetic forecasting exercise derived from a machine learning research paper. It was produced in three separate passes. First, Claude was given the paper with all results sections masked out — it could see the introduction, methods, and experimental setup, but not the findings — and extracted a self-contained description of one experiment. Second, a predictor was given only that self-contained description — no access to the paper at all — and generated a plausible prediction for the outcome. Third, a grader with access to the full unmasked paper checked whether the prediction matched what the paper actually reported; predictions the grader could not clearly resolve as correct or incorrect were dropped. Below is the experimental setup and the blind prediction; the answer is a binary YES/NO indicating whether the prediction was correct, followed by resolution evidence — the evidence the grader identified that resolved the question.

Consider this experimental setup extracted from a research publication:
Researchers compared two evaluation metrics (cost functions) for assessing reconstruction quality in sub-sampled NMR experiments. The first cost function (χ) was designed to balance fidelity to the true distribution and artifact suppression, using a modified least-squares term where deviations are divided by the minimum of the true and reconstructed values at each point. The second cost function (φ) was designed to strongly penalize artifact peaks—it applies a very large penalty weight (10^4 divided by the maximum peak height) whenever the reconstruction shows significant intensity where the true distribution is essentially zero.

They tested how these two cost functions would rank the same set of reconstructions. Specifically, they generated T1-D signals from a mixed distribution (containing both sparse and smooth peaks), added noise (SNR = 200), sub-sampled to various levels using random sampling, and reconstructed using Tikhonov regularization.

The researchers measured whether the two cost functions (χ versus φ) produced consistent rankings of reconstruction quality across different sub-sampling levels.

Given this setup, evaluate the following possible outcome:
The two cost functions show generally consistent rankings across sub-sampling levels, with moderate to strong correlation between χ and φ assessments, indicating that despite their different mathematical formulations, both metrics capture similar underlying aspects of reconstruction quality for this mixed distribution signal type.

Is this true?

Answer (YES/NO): NO